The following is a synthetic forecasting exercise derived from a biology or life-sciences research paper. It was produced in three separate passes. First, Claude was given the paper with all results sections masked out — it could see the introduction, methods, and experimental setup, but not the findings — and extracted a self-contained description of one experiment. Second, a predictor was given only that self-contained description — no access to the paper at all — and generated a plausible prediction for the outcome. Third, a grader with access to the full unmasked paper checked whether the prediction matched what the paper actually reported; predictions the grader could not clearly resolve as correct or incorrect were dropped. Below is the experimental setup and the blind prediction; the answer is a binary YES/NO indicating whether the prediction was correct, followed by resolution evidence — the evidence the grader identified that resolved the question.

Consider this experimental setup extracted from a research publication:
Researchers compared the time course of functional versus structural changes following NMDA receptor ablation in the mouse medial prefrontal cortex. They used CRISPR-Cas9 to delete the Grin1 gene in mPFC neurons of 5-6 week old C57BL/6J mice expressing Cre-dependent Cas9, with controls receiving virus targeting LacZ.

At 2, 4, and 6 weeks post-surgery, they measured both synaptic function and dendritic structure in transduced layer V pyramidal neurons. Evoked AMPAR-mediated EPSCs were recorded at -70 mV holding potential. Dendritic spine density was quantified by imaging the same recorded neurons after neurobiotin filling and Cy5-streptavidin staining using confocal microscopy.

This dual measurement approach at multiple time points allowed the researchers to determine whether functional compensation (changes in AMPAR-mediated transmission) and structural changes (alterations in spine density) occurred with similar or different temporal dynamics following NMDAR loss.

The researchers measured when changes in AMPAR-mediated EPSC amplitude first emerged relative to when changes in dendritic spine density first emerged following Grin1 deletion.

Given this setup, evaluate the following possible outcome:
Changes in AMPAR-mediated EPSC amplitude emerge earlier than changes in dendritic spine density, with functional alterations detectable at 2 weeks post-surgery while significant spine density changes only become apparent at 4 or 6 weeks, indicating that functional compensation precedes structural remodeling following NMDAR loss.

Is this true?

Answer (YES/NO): NO